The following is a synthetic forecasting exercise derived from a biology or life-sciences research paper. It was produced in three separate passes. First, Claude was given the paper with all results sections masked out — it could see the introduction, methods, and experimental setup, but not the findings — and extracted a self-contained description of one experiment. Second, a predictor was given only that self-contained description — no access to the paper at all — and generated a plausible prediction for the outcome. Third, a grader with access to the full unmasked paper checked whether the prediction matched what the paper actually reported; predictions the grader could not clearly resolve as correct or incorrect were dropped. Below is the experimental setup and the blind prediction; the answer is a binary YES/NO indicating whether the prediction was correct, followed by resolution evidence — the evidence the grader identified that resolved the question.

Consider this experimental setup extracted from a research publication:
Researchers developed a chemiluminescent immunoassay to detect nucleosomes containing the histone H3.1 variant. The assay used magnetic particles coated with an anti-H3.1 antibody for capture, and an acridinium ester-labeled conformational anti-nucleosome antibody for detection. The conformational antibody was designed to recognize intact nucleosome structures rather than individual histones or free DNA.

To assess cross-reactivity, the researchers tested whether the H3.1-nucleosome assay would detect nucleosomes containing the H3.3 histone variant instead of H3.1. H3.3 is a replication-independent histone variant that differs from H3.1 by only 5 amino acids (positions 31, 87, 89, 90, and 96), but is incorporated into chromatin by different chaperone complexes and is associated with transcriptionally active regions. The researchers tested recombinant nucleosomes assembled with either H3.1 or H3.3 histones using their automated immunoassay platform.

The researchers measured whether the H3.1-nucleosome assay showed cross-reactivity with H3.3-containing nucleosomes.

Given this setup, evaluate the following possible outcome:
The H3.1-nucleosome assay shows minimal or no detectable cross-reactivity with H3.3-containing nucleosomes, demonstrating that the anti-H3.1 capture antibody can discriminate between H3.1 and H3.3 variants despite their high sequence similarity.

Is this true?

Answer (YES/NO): YES